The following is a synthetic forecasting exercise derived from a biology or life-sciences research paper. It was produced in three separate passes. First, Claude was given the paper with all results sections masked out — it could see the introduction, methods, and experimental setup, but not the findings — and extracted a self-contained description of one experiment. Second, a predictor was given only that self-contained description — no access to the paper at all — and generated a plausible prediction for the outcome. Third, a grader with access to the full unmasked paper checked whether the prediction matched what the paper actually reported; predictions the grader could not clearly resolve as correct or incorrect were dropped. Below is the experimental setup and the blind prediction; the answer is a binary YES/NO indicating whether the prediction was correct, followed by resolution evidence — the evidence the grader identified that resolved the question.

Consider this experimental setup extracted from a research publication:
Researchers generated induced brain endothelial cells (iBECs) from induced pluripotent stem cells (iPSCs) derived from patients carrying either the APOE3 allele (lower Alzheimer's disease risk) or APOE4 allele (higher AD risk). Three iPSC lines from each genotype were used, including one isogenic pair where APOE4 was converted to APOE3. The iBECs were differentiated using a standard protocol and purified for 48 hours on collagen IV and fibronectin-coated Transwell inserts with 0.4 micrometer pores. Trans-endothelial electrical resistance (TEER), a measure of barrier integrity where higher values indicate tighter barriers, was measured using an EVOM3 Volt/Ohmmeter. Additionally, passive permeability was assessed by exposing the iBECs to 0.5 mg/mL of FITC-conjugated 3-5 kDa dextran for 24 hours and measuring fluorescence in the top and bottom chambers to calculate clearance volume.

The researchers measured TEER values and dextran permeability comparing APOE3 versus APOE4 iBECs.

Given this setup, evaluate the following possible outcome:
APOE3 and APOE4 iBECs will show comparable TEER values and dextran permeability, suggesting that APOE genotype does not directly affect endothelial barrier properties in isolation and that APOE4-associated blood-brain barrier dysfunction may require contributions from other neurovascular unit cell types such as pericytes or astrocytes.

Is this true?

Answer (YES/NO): NO